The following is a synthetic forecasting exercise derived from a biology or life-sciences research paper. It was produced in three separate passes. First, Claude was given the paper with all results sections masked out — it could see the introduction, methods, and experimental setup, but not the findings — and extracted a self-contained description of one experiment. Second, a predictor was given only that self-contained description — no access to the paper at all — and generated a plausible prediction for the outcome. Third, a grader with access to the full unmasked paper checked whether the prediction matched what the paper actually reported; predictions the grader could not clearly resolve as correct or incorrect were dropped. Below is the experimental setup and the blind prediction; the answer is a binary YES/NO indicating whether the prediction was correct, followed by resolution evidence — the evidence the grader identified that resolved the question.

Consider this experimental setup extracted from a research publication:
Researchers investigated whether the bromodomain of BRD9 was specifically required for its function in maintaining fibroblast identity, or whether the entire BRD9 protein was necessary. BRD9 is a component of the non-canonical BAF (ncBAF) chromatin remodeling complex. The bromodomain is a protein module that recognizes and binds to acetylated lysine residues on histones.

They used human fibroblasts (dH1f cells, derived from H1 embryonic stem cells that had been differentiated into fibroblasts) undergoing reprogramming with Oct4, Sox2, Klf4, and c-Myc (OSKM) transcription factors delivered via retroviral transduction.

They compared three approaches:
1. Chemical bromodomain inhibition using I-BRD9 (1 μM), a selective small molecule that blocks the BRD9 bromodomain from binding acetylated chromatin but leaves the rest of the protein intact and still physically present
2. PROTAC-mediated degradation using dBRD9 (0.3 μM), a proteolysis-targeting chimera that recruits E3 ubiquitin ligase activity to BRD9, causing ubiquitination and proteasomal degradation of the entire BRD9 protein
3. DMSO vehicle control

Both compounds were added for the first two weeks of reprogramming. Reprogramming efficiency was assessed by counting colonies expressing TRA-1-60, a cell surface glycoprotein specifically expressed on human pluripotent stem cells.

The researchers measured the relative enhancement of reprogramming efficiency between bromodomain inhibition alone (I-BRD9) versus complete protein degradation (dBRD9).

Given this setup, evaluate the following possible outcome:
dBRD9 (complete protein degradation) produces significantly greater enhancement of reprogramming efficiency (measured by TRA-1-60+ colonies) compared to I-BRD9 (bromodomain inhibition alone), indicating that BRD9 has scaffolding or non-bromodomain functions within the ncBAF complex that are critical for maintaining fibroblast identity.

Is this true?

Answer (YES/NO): NO